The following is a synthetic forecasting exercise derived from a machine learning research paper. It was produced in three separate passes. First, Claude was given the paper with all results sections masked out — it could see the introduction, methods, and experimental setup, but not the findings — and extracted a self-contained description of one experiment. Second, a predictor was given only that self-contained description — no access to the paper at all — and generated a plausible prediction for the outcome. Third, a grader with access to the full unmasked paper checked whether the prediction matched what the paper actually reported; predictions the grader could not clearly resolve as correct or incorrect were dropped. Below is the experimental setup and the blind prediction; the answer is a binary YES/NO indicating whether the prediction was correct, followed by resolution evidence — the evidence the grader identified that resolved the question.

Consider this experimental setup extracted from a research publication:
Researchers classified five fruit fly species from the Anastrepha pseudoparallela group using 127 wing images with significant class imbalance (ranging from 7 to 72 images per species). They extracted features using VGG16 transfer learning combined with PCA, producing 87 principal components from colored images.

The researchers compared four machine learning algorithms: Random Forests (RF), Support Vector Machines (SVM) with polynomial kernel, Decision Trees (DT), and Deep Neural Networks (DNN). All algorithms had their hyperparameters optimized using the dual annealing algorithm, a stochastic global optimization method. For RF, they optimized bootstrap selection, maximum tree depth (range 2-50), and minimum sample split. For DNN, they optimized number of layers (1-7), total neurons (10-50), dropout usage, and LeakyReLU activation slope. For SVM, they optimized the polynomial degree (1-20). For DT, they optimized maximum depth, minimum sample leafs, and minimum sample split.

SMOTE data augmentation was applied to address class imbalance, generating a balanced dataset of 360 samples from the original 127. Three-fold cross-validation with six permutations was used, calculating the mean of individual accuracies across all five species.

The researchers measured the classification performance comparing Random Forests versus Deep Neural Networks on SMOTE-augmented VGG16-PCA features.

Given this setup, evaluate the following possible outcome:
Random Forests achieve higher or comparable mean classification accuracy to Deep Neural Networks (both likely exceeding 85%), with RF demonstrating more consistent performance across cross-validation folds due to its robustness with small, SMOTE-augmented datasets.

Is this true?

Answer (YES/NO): NO